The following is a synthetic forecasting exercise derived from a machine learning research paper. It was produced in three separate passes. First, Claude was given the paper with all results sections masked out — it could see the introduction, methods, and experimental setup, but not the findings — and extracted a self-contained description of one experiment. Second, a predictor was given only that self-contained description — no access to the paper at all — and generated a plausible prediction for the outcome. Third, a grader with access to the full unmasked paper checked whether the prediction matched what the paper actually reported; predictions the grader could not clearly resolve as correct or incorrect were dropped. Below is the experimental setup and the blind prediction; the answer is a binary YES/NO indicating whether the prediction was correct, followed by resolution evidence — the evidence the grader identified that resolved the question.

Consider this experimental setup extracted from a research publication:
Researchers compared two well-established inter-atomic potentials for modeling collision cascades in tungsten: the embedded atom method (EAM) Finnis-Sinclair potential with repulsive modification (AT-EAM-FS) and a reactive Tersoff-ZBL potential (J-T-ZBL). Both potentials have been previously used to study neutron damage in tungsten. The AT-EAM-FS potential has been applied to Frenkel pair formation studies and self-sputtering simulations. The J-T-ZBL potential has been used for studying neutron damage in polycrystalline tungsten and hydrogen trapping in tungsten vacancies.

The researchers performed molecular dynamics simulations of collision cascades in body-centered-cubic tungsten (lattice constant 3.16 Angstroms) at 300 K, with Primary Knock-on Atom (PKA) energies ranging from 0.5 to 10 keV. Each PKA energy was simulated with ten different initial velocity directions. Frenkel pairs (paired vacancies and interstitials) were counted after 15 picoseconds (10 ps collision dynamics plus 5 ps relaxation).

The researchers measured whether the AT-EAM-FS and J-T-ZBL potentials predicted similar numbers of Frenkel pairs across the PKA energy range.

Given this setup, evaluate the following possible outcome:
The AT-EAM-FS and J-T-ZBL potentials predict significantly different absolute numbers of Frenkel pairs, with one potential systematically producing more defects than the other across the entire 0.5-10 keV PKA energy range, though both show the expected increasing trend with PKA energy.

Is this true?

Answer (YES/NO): NO